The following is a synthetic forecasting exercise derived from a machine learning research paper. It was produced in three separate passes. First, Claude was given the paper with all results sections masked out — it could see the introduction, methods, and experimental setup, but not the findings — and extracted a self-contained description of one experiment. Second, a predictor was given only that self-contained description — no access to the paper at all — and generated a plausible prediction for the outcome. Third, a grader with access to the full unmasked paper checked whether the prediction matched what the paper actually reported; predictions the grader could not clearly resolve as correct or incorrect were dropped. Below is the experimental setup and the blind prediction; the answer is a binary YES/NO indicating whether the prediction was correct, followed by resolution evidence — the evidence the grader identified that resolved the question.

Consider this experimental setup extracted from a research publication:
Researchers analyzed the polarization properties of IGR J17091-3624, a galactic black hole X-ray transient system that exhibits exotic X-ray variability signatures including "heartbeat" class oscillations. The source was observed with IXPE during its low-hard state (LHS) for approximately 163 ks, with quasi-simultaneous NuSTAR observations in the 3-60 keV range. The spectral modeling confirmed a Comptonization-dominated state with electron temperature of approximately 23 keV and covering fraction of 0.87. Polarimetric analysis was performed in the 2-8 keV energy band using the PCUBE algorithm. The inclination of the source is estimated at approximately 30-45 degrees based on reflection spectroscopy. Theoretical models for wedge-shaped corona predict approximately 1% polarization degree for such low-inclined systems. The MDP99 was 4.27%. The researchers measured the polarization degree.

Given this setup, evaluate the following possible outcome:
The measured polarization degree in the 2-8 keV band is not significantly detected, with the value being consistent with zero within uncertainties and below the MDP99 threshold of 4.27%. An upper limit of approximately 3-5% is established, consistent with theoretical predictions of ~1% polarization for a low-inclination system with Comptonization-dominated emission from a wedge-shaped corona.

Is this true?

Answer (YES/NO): NO